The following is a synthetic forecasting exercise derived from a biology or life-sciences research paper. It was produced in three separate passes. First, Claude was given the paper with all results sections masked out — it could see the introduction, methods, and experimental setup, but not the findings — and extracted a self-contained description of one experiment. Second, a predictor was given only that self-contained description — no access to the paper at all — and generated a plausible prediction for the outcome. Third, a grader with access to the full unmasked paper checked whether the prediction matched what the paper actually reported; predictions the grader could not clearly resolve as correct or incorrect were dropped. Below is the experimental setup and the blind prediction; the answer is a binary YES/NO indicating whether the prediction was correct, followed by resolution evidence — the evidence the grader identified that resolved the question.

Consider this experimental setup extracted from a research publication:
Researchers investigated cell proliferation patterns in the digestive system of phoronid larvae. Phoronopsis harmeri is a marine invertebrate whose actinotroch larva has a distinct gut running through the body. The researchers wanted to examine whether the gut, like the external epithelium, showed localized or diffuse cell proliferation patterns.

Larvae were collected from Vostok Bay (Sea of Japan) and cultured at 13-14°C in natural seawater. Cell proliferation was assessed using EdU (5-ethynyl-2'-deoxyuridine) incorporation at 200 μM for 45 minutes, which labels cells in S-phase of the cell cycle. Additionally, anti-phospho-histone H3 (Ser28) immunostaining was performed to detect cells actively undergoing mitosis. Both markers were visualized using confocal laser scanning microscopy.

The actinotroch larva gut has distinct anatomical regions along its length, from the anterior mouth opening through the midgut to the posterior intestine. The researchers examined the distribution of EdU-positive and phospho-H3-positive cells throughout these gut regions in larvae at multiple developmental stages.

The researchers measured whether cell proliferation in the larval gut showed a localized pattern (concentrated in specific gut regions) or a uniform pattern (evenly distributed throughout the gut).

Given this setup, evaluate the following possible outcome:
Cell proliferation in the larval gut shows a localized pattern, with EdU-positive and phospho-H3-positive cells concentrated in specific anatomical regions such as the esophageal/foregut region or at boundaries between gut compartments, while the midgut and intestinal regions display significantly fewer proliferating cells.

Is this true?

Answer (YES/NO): NO